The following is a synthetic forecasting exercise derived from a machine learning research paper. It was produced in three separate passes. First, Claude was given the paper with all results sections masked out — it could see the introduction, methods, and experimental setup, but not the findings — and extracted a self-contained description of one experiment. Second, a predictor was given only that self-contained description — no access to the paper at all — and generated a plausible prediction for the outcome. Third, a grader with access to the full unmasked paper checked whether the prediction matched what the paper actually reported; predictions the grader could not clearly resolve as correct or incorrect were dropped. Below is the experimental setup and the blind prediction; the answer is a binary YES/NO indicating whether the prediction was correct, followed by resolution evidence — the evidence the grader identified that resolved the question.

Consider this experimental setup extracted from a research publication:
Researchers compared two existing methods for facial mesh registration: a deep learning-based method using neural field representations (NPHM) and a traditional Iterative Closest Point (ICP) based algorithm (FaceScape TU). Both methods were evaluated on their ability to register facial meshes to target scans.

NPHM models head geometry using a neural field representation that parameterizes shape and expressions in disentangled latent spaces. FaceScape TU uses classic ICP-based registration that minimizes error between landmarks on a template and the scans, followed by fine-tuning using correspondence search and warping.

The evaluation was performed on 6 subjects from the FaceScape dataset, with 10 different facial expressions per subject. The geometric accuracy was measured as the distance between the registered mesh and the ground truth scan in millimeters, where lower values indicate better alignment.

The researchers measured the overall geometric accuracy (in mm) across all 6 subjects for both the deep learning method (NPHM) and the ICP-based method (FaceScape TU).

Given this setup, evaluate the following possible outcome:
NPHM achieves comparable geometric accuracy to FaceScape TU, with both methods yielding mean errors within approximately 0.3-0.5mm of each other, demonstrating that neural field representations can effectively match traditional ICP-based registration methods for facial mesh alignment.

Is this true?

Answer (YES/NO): NO